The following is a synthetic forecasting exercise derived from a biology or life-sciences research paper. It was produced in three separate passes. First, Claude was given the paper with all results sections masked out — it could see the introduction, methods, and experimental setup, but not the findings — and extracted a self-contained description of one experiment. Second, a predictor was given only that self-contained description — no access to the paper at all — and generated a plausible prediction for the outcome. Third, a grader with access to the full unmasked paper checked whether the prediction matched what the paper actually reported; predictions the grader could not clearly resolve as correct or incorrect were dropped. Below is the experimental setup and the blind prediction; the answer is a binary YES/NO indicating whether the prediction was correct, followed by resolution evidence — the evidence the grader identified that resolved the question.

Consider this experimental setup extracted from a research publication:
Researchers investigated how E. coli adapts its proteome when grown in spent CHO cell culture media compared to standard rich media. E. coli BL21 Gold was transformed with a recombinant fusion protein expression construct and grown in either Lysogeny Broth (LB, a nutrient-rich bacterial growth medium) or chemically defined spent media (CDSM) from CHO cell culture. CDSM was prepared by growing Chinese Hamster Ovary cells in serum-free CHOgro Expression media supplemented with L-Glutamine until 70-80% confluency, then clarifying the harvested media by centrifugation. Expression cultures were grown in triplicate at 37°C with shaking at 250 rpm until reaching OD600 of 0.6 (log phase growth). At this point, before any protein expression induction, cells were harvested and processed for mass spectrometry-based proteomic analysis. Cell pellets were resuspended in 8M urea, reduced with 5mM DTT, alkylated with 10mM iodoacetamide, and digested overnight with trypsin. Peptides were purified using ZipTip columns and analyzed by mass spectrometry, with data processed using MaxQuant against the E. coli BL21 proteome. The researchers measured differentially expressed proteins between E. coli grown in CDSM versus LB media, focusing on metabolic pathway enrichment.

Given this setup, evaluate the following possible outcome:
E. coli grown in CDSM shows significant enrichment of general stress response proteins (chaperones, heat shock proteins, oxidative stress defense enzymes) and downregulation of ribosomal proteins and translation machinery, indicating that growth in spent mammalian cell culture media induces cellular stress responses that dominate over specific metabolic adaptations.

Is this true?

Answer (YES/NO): NO